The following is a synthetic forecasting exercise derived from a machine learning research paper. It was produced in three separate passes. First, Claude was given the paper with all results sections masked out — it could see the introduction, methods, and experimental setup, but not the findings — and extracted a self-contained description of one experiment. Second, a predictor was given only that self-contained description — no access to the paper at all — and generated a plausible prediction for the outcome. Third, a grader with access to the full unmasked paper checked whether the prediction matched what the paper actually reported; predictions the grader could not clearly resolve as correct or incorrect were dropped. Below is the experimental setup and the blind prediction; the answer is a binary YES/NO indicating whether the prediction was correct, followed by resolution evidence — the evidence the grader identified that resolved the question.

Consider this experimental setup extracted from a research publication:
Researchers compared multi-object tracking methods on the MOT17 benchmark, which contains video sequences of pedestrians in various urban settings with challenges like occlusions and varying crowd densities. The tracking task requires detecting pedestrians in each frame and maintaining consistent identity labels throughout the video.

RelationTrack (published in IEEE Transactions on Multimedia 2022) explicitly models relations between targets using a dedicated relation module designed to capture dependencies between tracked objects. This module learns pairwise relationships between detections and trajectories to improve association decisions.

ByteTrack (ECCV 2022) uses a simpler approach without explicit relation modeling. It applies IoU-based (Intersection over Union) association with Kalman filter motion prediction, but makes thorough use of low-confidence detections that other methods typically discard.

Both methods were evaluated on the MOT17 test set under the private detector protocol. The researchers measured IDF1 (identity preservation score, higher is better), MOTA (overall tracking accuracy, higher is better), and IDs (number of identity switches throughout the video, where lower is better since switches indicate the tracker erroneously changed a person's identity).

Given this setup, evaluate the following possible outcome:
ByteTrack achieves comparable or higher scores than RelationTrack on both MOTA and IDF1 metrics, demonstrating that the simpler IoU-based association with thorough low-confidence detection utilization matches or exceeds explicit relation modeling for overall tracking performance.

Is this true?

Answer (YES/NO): YES